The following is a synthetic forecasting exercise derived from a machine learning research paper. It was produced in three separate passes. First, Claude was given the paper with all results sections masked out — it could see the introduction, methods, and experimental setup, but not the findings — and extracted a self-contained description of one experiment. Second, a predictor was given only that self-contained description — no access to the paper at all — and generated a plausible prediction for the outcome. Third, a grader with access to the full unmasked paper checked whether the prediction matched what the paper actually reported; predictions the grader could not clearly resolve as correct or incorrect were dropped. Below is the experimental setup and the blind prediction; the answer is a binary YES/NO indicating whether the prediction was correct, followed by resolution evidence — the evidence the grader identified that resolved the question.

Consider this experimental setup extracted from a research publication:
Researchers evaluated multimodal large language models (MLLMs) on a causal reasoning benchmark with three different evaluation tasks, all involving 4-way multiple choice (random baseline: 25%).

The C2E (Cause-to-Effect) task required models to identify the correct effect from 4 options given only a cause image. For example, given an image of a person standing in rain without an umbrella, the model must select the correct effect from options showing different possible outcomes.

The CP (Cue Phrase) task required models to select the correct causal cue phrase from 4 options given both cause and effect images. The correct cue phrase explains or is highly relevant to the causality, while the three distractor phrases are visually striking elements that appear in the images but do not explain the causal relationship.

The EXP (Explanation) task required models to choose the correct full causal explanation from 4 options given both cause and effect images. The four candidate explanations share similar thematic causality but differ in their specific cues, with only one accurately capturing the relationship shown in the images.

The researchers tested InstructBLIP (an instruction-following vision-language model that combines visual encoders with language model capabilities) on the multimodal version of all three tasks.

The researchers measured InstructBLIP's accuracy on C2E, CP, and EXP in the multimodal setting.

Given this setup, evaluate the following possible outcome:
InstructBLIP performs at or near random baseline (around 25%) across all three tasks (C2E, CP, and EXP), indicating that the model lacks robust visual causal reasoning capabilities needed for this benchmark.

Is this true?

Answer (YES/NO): NO